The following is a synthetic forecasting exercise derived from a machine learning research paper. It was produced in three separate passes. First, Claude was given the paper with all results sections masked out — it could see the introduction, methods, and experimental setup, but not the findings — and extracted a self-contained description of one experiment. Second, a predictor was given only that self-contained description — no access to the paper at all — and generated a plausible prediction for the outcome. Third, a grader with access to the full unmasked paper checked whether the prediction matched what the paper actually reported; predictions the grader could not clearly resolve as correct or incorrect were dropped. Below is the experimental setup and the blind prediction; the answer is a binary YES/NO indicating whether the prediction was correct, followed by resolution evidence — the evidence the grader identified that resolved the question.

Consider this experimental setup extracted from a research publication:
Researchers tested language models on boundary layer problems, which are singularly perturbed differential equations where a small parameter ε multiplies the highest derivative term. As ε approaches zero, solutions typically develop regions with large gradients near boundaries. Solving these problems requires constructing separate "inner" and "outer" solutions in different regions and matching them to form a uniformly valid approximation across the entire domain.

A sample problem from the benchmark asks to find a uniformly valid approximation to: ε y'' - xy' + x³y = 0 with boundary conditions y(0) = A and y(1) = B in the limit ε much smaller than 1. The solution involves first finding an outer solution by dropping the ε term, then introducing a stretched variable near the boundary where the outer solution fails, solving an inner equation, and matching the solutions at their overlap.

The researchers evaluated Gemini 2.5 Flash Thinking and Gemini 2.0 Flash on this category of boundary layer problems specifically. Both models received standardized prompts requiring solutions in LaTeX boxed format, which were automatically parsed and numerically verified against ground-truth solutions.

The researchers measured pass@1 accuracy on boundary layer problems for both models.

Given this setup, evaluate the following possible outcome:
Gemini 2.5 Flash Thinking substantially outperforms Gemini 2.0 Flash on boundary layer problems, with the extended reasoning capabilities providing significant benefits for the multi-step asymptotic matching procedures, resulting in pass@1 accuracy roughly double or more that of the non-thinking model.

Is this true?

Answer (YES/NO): YES